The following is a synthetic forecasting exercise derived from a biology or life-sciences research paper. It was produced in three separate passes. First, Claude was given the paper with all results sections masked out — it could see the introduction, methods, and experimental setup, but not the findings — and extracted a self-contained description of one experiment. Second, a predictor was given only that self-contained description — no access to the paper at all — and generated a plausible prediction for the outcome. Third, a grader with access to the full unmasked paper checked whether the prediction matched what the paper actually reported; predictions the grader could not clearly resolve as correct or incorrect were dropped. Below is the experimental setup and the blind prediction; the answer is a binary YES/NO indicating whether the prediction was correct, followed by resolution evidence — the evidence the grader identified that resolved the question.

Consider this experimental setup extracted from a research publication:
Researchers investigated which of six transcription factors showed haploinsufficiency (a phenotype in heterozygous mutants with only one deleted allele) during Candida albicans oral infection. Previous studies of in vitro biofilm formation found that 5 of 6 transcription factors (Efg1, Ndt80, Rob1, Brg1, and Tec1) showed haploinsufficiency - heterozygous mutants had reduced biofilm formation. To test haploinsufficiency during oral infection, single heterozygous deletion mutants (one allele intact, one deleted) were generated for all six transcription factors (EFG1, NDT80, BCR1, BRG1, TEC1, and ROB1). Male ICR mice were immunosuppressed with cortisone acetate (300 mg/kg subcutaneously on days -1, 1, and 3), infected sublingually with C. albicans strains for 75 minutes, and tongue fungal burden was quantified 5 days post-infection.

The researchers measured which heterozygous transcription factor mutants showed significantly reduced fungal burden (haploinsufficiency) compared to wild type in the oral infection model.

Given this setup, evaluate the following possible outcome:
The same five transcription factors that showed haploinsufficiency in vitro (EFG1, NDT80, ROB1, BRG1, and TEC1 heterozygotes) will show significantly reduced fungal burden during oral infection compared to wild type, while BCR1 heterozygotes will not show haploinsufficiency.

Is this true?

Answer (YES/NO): NO